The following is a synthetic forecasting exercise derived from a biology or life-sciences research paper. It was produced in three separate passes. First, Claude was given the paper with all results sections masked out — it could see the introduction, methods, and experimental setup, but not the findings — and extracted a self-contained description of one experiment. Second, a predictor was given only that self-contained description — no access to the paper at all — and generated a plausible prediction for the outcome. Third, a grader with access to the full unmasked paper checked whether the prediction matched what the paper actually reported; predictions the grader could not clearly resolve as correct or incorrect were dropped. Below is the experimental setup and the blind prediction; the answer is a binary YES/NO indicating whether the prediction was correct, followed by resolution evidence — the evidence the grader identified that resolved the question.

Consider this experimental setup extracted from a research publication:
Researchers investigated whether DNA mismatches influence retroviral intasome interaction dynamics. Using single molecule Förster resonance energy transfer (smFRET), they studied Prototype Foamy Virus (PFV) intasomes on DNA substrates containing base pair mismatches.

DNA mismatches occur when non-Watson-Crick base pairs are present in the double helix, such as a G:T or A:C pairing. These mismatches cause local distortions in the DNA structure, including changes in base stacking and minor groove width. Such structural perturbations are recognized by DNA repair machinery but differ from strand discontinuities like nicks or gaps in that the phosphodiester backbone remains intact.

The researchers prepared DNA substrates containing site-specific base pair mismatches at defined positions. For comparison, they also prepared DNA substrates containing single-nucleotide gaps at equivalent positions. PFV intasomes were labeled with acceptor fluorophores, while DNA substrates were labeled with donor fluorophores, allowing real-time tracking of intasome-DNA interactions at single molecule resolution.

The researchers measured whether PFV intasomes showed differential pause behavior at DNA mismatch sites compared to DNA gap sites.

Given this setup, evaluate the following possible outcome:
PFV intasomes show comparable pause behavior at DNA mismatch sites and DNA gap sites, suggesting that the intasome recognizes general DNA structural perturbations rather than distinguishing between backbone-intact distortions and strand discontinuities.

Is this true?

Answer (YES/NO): NO